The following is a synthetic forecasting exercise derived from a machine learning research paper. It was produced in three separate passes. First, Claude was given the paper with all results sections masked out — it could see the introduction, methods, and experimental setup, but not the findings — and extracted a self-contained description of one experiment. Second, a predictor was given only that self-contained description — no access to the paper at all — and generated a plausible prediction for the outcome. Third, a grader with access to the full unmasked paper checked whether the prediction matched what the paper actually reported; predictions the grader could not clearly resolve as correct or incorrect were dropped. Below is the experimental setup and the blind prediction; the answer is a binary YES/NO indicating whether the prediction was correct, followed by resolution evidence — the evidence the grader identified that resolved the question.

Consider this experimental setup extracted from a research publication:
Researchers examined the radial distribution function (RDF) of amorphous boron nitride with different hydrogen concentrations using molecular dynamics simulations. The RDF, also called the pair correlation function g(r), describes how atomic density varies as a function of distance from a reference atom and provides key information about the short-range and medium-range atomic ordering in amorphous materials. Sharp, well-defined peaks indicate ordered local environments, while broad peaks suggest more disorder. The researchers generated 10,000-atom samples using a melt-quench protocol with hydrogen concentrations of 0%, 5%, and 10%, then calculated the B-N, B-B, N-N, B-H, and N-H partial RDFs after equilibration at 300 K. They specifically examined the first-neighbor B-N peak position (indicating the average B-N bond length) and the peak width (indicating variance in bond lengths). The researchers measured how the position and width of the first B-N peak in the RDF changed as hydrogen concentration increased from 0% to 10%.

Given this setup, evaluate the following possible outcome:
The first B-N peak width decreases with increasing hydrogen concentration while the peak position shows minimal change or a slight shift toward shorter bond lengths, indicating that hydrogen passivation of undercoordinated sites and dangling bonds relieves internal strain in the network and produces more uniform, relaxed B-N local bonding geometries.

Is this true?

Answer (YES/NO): NO